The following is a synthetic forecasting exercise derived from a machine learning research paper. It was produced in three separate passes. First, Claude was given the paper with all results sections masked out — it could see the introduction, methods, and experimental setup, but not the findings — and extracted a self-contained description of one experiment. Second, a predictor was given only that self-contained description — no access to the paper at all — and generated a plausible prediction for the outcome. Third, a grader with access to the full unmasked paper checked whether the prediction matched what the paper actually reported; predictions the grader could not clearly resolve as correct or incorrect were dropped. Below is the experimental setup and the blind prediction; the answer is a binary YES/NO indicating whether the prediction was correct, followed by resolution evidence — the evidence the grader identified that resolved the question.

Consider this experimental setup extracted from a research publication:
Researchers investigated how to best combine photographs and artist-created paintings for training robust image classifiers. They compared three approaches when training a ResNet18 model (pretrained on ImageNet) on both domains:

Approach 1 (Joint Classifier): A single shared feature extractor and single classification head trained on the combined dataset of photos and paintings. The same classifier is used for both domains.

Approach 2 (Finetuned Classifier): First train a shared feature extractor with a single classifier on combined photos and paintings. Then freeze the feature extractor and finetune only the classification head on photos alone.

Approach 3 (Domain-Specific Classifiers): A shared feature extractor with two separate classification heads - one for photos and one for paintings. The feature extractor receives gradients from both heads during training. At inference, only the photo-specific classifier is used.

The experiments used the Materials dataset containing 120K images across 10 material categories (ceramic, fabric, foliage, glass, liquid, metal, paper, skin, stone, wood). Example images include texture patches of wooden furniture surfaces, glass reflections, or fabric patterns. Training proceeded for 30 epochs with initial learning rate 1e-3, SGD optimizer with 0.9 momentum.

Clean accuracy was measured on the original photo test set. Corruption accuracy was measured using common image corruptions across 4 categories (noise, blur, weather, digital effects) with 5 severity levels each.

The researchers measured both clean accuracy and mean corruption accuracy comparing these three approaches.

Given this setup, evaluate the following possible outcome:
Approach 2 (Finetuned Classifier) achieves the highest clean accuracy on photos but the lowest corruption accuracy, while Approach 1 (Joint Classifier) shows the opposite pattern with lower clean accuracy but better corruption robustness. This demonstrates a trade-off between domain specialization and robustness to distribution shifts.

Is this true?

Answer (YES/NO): NO